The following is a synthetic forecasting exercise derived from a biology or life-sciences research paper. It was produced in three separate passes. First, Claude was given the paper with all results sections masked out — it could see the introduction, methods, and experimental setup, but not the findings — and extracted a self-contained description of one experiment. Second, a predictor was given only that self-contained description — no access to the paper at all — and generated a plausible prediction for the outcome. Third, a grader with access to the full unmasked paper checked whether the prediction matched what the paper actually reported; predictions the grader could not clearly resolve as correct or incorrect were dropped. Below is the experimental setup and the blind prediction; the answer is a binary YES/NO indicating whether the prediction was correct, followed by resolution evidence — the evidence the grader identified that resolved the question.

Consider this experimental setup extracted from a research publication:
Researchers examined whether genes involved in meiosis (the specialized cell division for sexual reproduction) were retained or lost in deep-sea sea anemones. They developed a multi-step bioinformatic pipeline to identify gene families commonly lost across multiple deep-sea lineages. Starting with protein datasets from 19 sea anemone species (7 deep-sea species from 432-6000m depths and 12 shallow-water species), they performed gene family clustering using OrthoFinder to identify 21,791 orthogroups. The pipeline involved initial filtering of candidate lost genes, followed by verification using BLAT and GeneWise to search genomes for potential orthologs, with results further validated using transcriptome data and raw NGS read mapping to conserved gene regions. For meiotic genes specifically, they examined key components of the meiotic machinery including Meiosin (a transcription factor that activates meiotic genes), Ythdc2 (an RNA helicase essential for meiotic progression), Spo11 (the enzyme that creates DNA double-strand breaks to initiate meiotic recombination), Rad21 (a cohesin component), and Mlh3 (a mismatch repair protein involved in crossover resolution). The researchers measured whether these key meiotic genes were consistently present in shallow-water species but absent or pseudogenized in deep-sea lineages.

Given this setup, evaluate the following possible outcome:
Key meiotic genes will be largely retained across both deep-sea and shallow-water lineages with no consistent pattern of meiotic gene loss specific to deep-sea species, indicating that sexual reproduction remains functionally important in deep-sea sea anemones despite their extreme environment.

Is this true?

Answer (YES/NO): NO